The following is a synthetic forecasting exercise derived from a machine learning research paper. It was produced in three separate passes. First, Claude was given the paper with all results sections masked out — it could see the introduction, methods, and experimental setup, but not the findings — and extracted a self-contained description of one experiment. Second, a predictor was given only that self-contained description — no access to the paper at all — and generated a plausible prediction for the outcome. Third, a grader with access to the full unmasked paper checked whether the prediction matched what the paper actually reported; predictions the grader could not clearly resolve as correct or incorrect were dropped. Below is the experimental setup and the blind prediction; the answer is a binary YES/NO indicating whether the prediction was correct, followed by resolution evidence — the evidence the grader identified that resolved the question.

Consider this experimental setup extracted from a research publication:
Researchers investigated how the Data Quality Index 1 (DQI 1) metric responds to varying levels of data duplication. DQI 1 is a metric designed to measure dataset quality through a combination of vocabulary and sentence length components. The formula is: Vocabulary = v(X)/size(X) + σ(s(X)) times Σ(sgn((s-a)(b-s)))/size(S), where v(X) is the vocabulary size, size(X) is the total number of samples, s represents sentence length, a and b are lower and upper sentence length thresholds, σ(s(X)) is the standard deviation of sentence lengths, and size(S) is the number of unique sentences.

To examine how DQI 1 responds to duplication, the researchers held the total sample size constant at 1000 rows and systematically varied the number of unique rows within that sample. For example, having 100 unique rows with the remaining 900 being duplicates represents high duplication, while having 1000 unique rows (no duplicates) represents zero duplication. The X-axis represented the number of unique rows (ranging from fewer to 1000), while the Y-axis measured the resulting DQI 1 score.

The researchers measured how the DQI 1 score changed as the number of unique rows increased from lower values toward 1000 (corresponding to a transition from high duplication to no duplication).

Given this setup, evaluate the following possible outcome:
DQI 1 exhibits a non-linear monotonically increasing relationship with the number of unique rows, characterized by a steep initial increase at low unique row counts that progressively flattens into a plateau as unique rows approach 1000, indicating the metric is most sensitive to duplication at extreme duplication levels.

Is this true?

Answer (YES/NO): NO